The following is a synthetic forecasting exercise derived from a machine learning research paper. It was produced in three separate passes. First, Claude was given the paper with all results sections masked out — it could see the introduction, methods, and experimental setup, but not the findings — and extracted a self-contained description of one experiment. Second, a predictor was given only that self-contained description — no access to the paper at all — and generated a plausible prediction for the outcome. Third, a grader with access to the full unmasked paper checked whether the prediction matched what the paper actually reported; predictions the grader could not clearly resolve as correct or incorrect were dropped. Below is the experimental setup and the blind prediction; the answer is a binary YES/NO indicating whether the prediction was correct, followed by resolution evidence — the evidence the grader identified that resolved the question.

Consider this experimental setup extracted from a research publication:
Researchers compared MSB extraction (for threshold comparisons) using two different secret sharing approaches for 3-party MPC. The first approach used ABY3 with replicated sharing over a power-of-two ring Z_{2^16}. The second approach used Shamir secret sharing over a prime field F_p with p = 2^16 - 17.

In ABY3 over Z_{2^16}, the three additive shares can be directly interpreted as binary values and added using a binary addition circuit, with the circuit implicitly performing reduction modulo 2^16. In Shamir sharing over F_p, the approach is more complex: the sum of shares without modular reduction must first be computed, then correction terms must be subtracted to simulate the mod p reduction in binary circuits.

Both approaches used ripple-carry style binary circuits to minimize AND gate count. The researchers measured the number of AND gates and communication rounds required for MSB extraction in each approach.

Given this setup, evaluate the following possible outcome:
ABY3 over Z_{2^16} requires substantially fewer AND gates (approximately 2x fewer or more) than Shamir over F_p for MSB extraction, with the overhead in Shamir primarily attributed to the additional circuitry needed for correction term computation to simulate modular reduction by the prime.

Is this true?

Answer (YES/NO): NO